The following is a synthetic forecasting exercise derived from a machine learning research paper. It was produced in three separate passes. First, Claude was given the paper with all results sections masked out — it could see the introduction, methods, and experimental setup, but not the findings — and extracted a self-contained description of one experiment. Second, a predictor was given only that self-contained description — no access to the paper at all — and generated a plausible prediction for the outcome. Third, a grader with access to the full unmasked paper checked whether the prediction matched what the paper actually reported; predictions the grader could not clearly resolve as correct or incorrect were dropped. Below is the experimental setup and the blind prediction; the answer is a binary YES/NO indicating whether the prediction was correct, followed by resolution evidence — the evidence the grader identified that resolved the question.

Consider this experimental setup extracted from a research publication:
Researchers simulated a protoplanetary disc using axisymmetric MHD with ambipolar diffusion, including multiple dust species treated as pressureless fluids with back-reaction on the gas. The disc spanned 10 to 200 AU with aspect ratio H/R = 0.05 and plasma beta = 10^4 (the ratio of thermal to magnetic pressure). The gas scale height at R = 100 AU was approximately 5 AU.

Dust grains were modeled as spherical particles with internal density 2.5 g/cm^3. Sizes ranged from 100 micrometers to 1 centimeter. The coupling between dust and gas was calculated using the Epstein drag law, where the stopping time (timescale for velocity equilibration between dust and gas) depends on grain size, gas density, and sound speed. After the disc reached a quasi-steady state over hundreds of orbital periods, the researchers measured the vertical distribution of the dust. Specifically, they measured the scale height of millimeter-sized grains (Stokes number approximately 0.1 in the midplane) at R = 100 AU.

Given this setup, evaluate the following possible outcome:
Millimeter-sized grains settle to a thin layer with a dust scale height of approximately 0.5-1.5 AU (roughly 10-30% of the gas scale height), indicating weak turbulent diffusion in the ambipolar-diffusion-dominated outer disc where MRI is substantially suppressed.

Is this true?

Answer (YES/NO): YES